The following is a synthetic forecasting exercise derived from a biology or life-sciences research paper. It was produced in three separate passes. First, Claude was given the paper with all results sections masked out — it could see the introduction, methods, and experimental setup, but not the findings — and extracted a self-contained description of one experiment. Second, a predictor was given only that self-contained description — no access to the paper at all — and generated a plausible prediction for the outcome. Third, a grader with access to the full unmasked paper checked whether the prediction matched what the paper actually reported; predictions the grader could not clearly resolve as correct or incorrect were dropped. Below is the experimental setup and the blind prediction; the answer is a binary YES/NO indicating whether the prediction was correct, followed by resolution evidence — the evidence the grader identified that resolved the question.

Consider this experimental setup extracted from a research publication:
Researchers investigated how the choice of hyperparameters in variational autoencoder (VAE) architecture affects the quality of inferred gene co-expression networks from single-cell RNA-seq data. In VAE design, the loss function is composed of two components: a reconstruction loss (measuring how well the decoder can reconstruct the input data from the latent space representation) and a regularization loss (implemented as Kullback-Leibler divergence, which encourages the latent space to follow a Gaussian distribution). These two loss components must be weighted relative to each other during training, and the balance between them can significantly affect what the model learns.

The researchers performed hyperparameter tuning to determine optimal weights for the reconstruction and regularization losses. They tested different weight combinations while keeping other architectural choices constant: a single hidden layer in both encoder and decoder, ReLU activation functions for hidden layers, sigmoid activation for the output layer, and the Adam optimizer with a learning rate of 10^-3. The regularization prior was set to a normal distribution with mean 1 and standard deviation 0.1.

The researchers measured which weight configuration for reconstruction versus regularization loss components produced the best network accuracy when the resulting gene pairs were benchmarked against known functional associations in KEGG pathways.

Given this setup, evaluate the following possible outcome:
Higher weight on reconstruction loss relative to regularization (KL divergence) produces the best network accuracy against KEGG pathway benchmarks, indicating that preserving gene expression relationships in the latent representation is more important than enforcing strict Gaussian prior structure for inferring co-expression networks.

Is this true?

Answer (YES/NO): YES